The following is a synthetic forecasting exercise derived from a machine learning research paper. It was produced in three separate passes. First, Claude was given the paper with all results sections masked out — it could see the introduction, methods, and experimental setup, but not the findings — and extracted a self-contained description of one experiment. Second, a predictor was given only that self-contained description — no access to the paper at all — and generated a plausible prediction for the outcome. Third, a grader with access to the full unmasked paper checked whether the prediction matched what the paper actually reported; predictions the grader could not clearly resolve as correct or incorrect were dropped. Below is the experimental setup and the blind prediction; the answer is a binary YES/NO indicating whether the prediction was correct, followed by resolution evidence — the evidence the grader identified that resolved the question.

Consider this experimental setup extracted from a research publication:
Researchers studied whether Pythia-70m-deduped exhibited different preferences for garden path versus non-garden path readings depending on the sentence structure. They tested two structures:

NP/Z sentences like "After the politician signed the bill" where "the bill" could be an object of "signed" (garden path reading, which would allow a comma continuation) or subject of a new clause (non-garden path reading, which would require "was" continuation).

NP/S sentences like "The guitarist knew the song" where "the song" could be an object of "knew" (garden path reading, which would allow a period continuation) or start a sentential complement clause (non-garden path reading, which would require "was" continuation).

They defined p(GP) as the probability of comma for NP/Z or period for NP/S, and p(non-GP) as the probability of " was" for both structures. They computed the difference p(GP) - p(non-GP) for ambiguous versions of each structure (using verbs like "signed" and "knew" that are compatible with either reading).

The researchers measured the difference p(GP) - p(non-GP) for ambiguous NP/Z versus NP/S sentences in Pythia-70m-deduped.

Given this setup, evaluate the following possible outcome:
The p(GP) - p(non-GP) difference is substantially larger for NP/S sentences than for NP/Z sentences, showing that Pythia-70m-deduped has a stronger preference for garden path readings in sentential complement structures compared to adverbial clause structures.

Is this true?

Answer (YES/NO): NO